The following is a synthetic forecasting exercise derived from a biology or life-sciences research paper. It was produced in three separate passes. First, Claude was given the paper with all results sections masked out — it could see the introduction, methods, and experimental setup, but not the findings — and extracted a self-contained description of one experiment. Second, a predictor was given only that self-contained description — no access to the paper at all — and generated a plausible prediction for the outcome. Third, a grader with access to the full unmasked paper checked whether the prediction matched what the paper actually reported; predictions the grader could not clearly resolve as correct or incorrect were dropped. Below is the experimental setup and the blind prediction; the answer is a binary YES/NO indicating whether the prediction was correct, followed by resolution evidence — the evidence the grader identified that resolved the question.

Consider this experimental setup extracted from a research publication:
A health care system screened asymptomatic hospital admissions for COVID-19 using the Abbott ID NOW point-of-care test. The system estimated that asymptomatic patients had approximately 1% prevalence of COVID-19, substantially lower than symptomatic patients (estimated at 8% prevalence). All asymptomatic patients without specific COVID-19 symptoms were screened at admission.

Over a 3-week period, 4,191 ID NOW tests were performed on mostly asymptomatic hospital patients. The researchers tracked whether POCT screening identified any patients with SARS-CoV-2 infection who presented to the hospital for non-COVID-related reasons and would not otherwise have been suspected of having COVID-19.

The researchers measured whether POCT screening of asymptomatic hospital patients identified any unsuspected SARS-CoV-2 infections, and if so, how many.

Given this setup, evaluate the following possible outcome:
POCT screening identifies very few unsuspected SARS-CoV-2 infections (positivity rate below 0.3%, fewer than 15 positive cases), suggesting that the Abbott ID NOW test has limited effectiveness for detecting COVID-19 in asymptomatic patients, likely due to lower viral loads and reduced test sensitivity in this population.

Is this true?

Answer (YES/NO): NO